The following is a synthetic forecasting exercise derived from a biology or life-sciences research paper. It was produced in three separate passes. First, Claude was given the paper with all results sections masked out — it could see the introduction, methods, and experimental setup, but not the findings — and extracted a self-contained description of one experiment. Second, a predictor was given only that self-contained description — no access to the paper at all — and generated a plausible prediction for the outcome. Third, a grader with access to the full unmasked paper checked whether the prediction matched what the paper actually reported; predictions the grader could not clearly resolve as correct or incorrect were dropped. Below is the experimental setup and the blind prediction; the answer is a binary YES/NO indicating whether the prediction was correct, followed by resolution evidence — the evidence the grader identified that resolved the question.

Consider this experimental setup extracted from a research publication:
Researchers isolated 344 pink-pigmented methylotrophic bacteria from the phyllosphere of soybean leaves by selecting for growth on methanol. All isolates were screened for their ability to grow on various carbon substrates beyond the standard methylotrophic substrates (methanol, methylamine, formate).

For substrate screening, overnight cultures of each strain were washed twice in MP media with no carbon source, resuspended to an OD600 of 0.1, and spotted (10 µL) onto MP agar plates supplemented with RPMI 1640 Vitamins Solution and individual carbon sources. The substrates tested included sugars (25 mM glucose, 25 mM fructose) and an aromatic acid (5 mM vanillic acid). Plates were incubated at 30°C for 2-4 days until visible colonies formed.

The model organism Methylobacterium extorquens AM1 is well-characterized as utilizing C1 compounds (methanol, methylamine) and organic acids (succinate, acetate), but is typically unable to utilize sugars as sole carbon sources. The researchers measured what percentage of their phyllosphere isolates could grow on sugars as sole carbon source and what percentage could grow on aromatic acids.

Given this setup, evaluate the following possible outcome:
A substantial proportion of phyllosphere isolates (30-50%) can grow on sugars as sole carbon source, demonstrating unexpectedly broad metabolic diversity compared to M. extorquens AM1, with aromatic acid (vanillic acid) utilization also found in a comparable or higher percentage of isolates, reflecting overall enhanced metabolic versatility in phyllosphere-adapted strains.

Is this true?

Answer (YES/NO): NO